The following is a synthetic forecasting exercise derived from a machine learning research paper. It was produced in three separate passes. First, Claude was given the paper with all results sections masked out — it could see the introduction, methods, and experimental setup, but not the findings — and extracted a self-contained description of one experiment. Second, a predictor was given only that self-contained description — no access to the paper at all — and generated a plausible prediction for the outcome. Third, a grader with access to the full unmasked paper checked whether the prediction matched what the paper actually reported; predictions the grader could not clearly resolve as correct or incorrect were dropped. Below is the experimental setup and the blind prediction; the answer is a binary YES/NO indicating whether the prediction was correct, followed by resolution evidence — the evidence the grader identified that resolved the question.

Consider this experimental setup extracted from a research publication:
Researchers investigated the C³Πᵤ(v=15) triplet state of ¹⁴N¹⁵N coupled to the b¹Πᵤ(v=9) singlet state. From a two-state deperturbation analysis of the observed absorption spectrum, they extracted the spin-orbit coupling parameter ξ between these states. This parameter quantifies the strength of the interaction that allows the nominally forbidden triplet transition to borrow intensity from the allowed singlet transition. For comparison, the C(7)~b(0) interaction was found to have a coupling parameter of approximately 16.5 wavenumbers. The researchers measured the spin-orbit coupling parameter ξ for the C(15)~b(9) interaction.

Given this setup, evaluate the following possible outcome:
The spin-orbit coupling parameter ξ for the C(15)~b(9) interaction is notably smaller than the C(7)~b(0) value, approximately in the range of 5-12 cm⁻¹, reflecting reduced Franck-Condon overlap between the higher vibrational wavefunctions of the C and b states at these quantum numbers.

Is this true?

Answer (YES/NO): YES